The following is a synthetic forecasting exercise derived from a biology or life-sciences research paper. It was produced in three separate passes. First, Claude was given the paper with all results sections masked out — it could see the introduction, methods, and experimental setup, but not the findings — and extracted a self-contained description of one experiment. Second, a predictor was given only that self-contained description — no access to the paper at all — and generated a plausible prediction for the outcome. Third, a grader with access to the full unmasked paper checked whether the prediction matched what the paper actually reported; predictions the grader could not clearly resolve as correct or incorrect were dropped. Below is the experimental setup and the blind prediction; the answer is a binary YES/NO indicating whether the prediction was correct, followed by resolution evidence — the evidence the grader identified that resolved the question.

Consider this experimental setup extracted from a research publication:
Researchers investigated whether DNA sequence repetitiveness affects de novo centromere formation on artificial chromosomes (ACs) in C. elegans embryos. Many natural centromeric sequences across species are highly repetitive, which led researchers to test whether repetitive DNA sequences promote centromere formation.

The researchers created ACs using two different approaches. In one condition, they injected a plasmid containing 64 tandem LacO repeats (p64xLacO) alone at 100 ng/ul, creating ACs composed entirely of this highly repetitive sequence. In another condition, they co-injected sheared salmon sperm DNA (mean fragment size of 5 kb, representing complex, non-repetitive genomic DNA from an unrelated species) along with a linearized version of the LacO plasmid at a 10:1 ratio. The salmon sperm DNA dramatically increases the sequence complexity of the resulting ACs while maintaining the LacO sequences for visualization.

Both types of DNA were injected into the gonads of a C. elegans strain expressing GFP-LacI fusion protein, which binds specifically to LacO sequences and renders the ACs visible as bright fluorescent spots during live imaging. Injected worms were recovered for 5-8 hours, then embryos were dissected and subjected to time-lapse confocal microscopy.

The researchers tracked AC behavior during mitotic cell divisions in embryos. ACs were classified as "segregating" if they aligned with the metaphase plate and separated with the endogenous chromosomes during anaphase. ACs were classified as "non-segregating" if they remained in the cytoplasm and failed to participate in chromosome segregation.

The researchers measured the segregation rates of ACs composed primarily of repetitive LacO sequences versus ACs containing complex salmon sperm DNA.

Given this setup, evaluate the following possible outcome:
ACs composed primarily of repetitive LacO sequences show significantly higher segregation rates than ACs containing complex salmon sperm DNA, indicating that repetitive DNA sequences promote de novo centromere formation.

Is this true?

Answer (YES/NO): NO